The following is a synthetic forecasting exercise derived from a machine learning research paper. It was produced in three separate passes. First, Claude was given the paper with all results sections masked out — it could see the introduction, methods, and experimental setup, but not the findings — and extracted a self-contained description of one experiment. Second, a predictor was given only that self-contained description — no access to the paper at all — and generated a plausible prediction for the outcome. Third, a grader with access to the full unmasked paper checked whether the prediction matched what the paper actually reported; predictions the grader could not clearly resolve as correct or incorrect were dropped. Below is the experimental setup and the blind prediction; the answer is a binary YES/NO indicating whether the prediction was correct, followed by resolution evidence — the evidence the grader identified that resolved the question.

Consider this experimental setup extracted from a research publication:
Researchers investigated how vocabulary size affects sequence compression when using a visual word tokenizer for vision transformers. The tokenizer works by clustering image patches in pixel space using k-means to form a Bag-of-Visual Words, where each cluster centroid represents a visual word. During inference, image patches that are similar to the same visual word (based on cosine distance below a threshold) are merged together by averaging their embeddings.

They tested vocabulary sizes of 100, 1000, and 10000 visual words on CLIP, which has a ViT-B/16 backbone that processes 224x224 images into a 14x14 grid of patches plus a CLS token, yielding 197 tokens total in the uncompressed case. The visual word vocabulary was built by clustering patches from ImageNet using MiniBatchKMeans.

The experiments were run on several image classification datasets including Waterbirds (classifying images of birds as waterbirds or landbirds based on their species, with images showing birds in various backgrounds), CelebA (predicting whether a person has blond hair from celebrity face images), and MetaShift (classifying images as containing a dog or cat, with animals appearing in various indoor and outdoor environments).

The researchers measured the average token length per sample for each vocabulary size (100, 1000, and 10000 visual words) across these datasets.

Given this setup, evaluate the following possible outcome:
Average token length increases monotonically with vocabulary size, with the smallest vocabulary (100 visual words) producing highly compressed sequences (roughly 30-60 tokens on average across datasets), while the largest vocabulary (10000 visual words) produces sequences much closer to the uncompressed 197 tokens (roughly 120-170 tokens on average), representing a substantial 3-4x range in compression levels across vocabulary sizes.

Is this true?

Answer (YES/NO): NO